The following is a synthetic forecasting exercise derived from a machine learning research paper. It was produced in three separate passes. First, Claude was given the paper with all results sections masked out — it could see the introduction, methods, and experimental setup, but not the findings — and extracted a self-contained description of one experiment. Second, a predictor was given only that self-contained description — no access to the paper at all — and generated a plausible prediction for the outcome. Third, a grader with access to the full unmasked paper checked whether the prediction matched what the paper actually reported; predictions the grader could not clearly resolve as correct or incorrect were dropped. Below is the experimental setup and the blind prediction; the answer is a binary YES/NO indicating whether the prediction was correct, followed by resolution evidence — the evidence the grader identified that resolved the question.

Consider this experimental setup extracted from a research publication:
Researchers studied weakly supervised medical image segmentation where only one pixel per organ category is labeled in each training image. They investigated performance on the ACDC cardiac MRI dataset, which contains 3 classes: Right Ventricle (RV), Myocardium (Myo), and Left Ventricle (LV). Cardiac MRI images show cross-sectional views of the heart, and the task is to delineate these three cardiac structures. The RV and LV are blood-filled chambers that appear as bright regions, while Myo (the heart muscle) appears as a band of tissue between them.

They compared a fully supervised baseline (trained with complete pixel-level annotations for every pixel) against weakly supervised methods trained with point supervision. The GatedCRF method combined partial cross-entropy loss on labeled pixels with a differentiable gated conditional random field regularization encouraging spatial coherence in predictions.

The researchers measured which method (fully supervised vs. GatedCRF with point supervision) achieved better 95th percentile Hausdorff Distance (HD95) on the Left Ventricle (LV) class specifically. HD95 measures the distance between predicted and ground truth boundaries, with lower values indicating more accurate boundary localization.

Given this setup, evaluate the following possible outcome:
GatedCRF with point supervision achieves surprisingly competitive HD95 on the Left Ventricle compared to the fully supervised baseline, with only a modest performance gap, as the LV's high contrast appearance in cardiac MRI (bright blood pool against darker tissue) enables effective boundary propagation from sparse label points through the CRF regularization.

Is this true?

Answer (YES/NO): NO